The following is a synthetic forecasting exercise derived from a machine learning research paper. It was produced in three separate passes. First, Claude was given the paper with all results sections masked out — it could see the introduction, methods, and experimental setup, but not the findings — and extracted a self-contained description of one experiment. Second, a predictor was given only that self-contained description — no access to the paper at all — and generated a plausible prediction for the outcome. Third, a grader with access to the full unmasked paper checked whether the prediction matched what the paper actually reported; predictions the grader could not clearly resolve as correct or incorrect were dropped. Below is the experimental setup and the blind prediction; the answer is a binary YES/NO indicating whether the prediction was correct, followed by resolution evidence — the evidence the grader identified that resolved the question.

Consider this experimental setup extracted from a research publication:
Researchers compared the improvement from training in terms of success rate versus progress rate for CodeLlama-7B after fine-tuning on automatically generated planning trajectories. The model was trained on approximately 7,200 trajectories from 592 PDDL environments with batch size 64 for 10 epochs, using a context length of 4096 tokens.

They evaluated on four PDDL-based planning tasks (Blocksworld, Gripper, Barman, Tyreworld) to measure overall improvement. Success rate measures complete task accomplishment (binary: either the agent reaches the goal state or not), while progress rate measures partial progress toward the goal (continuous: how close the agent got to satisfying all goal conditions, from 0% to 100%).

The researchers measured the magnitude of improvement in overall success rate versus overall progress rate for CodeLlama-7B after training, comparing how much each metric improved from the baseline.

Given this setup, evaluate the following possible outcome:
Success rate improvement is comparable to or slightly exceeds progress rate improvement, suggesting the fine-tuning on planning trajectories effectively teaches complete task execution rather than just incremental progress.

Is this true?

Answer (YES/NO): NO